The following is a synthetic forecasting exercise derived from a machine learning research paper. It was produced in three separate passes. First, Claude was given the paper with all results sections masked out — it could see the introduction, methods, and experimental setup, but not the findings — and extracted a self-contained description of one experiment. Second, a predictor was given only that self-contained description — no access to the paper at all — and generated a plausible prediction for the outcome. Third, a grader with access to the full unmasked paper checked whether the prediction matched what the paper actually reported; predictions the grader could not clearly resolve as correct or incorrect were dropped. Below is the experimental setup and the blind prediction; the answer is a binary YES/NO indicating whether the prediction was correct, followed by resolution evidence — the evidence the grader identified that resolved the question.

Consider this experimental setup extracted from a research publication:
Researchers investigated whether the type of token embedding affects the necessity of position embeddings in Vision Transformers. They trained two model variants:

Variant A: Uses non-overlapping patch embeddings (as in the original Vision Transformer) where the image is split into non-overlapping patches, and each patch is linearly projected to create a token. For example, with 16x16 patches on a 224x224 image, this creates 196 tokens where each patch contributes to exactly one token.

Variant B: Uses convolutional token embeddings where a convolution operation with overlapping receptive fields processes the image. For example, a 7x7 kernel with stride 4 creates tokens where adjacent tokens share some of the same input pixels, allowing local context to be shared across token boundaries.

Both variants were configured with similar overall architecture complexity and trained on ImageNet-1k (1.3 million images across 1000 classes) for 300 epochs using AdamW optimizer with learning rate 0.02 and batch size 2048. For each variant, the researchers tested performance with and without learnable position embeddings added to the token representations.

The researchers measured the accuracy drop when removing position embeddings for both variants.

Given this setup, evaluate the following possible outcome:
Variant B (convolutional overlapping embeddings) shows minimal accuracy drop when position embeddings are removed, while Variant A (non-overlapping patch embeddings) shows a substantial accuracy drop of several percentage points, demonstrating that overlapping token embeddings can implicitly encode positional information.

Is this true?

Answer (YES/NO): NO